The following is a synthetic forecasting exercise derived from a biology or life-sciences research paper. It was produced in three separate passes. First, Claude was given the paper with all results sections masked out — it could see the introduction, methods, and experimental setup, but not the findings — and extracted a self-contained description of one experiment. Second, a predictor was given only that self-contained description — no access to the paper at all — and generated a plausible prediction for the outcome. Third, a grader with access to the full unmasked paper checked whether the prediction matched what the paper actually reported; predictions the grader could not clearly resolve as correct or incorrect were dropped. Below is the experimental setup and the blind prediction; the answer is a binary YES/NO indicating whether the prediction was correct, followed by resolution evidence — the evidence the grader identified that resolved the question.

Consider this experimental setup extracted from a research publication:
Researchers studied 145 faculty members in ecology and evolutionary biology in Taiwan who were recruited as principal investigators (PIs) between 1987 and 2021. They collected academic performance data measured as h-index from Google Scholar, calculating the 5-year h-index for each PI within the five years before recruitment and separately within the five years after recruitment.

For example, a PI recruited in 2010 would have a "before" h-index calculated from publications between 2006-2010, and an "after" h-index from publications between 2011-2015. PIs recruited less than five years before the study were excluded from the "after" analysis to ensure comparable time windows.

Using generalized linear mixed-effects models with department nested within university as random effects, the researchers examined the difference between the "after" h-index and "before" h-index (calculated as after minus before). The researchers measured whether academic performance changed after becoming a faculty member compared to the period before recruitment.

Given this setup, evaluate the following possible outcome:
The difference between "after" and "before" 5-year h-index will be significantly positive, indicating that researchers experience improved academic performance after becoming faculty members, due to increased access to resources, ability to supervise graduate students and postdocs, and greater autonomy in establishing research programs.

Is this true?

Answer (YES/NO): NO